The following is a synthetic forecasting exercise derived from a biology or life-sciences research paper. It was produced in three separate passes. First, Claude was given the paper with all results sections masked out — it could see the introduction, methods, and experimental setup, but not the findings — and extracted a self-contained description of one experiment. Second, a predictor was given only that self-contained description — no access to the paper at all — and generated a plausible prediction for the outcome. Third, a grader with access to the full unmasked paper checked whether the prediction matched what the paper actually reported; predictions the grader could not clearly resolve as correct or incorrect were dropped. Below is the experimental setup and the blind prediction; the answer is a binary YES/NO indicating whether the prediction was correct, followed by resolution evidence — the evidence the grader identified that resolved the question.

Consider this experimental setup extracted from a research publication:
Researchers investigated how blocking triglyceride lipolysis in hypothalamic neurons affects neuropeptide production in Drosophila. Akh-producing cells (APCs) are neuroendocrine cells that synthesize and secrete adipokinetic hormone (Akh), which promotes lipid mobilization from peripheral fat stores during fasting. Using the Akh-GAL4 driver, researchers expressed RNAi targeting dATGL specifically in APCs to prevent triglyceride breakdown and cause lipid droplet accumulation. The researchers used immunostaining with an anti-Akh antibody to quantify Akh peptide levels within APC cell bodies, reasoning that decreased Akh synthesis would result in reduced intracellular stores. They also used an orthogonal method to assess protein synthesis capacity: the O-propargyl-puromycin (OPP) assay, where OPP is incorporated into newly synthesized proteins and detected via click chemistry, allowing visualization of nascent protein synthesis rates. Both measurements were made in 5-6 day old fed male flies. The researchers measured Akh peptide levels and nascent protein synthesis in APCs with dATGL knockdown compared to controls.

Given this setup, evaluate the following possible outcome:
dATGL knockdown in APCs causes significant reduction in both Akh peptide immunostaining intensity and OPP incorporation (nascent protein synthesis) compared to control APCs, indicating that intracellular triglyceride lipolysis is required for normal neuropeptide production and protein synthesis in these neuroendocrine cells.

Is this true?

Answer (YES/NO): YES